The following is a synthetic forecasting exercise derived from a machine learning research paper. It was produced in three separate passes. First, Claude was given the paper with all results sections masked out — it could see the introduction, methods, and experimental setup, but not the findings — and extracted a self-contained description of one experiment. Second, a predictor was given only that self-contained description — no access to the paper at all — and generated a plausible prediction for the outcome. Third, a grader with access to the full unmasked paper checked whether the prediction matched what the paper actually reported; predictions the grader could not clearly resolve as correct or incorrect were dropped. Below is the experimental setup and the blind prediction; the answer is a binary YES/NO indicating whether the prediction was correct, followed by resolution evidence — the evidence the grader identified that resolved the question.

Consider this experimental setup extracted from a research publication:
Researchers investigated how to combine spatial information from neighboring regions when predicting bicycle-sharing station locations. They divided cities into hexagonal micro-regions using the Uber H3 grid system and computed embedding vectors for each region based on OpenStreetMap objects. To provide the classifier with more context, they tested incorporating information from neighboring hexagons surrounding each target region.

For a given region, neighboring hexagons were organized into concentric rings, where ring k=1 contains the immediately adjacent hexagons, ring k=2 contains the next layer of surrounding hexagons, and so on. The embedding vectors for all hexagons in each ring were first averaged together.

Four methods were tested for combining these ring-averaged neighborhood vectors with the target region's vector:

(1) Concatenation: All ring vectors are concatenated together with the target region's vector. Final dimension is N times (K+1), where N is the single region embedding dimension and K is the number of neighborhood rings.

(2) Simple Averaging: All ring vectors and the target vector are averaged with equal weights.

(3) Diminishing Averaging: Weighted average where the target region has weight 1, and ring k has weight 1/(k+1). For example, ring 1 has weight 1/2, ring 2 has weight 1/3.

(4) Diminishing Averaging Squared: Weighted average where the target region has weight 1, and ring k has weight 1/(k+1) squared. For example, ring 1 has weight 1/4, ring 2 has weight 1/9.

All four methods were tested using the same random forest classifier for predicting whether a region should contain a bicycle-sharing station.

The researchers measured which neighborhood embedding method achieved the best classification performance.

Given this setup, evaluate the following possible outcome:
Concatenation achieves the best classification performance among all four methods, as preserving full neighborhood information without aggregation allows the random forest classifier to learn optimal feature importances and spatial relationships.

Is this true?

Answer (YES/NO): NO